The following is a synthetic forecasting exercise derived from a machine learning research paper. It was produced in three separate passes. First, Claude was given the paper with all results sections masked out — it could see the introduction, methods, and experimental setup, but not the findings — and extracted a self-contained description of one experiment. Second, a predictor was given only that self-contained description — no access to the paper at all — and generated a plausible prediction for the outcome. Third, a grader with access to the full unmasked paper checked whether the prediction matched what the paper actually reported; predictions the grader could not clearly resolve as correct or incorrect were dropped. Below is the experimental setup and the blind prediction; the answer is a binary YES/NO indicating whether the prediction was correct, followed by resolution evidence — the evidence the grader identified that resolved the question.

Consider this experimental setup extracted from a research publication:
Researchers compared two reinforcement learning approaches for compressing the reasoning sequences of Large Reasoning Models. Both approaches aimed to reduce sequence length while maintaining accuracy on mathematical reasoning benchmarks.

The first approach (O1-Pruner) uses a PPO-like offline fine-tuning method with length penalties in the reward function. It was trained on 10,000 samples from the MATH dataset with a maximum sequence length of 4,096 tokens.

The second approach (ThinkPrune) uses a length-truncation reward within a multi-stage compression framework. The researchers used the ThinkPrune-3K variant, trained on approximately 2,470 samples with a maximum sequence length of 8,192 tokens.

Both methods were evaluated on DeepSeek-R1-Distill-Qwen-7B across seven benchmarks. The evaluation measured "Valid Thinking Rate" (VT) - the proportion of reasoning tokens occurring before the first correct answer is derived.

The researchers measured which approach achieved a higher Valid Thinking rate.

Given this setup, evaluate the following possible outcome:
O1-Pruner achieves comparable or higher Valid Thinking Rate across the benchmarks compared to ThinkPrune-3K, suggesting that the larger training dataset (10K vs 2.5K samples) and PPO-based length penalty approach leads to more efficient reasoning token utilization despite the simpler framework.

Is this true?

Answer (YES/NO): NO